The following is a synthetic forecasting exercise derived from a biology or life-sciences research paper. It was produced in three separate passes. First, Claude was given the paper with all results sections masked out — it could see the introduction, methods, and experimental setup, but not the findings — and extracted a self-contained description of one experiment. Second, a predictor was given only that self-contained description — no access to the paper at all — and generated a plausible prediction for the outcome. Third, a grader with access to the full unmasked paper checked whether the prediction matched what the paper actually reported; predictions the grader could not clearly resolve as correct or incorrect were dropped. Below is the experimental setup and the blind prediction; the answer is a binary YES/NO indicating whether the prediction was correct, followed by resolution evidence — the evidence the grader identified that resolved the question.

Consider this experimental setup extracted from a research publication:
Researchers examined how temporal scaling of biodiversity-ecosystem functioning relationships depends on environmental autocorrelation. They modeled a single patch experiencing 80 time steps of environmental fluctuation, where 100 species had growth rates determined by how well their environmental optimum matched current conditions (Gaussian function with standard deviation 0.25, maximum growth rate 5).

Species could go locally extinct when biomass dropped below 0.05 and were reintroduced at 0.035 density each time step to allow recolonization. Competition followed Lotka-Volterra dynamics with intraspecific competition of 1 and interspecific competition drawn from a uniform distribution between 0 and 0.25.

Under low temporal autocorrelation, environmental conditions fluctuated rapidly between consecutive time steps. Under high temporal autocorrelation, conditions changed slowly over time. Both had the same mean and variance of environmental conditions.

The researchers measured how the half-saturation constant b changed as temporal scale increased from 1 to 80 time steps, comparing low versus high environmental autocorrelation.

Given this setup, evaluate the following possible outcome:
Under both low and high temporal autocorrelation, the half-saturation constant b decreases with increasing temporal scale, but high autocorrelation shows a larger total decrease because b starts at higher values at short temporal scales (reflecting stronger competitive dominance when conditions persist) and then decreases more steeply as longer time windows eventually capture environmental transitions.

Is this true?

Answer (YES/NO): NO